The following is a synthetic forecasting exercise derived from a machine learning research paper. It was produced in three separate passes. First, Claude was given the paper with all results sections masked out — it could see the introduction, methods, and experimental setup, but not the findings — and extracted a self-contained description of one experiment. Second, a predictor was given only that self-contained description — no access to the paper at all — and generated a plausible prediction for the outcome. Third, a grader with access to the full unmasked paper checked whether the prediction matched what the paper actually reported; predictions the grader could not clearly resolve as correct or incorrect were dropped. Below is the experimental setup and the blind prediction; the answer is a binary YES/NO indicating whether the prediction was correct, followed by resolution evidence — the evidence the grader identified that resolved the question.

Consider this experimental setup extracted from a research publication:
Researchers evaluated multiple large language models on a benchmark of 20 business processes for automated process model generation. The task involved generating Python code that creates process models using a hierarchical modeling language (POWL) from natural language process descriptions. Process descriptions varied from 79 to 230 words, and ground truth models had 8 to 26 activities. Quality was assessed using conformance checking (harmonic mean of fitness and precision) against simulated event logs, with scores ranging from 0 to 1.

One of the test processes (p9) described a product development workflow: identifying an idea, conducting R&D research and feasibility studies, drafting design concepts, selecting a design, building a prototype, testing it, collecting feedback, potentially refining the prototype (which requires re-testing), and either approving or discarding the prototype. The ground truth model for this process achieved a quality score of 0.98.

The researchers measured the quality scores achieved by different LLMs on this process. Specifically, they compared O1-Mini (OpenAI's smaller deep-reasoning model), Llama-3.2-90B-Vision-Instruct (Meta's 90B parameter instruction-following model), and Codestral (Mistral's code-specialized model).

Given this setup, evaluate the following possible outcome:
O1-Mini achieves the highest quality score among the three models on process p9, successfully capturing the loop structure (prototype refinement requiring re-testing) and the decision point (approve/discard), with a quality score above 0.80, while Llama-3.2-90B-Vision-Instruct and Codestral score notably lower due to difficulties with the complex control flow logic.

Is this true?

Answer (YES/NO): NO